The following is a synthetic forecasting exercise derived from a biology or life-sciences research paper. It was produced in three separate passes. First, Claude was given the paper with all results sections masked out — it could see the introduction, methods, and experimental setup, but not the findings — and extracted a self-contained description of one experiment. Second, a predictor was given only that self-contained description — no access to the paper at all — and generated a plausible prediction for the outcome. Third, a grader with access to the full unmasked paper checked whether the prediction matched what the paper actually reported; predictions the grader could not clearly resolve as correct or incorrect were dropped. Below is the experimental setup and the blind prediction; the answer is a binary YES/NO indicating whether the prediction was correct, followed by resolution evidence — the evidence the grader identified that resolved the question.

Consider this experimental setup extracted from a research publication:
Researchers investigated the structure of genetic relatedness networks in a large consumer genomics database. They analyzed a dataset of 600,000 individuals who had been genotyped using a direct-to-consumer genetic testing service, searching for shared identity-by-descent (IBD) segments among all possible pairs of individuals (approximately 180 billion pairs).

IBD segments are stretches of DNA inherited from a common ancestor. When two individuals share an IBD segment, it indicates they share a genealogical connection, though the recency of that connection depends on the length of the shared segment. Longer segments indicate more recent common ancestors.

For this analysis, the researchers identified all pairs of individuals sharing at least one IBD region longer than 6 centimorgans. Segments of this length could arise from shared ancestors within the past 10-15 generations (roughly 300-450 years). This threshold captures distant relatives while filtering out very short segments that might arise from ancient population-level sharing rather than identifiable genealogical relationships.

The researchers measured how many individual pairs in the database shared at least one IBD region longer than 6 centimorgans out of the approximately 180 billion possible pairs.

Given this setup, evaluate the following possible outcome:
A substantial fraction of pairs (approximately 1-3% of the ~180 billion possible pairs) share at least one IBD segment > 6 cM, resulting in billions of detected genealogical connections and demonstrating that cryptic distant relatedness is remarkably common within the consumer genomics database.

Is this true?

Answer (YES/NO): NO